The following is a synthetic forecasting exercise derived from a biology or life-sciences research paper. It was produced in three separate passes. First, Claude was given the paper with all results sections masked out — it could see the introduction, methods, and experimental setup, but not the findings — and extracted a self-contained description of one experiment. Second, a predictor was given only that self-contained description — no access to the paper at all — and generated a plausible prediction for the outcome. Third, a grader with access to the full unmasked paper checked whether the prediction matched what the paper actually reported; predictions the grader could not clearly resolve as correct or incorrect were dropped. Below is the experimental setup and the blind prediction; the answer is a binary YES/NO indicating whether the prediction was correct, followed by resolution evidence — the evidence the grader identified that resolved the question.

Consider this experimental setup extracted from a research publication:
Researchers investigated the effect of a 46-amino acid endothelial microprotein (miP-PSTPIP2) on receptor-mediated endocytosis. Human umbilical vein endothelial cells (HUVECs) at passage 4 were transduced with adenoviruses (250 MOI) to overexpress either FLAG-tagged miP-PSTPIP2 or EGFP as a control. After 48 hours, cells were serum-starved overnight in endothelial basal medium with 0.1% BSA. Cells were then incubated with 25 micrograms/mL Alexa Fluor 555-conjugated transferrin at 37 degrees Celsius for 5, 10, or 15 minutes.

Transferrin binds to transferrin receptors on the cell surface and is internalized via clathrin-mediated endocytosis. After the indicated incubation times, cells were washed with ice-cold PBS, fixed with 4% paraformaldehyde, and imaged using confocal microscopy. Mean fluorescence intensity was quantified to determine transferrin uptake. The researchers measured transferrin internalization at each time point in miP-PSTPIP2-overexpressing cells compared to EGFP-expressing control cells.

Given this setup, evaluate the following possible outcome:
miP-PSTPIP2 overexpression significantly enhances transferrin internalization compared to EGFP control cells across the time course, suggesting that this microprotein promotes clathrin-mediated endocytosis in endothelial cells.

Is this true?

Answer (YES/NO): YES